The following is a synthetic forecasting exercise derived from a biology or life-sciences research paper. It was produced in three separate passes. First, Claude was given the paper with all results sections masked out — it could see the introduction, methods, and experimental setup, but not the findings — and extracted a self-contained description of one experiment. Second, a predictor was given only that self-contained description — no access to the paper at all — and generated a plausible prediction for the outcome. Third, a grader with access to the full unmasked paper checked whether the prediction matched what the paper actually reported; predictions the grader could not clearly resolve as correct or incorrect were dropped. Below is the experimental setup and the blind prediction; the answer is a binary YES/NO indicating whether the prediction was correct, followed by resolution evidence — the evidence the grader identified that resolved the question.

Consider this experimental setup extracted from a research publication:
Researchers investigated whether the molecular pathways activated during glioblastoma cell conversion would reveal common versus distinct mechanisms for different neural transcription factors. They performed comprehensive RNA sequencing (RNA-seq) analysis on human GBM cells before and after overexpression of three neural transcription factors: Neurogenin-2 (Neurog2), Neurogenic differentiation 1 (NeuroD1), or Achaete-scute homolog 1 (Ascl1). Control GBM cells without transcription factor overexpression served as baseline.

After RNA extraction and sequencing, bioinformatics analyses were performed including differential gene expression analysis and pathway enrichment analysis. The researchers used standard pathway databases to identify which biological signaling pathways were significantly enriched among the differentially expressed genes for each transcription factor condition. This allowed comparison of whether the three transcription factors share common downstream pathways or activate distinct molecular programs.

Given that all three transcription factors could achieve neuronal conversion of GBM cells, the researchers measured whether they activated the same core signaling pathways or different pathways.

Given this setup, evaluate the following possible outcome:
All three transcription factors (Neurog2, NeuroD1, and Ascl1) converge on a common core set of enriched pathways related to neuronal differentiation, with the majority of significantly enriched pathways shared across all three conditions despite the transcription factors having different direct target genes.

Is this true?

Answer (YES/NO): NO